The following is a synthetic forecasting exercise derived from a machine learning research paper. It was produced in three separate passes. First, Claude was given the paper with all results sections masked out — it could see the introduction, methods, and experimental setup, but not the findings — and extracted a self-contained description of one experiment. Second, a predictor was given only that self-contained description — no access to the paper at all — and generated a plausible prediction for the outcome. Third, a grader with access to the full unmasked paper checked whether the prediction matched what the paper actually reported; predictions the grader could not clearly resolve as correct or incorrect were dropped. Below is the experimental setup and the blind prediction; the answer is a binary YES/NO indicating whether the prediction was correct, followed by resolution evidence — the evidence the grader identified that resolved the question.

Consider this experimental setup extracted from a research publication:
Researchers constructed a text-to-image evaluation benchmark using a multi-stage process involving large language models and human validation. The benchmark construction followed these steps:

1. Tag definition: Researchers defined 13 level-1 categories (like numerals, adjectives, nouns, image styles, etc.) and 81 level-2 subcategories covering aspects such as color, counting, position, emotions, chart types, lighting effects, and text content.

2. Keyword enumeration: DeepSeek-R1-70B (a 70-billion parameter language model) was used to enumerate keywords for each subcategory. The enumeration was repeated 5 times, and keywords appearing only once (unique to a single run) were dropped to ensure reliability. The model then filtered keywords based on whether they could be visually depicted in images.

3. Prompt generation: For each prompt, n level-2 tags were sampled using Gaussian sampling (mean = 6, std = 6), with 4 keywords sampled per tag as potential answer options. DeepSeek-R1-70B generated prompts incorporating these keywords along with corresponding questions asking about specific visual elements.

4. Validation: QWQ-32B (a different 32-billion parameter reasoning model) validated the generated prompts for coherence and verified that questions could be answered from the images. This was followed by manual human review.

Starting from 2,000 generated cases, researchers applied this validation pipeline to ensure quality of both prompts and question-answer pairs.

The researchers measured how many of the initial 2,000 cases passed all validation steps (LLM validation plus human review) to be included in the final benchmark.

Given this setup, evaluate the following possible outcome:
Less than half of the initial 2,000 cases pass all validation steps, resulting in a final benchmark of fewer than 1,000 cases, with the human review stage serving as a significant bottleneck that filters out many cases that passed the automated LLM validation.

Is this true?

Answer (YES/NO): NO